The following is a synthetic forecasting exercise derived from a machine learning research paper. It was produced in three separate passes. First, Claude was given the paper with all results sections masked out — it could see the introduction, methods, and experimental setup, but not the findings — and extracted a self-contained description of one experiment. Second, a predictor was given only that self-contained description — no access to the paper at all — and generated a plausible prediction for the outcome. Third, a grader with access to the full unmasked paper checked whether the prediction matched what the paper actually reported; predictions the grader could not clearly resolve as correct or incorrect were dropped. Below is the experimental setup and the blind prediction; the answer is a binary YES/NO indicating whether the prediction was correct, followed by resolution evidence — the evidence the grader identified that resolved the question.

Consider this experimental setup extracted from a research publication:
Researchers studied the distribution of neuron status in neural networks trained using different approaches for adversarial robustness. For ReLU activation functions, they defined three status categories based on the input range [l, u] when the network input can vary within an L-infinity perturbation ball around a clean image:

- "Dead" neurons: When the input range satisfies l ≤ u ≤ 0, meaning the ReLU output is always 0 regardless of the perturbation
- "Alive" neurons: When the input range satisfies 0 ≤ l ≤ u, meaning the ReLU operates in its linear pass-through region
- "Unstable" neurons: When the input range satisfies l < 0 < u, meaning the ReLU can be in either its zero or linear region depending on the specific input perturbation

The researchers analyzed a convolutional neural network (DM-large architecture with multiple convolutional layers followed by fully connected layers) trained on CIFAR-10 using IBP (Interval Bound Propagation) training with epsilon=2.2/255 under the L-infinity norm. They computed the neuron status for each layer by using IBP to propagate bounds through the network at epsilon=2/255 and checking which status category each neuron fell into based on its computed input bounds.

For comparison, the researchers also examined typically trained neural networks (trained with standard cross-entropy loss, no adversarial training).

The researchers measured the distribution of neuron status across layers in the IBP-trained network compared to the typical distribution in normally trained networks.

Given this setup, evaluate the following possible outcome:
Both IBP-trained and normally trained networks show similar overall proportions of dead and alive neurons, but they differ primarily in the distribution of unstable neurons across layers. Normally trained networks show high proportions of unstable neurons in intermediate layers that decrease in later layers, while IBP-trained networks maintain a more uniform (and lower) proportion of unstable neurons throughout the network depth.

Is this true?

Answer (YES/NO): NO